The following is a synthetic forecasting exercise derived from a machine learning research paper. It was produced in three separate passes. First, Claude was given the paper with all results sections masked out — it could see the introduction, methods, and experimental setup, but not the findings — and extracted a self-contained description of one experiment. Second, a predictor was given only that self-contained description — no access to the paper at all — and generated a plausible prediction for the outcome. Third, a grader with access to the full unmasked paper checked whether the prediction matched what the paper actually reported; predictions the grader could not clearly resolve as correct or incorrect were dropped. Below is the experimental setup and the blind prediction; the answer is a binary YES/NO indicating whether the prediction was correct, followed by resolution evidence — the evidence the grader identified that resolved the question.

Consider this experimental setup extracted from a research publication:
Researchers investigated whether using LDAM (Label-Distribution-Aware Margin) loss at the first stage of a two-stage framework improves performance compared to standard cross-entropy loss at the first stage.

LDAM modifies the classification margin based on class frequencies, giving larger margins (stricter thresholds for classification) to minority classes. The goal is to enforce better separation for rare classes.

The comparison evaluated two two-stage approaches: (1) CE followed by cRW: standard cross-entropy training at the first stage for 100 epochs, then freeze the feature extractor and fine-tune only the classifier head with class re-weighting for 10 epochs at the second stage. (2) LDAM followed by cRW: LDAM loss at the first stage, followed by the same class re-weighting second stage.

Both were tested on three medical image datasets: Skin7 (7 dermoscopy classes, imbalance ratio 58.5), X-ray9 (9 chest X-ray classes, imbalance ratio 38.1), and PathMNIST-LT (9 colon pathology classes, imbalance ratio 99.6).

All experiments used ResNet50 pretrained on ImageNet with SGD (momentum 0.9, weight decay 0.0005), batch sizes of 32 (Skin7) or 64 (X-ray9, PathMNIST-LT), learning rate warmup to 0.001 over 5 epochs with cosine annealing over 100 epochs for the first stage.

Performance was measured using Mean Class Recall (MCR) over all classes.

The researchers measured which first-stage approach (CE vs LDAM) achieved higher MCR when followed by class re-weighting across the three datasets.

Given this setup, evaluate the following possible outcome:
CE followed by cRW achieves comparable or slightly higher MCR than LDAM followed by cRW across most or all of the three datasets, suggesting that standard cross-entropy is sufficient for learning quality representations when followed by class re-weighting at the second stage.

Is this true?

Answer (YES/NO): YES